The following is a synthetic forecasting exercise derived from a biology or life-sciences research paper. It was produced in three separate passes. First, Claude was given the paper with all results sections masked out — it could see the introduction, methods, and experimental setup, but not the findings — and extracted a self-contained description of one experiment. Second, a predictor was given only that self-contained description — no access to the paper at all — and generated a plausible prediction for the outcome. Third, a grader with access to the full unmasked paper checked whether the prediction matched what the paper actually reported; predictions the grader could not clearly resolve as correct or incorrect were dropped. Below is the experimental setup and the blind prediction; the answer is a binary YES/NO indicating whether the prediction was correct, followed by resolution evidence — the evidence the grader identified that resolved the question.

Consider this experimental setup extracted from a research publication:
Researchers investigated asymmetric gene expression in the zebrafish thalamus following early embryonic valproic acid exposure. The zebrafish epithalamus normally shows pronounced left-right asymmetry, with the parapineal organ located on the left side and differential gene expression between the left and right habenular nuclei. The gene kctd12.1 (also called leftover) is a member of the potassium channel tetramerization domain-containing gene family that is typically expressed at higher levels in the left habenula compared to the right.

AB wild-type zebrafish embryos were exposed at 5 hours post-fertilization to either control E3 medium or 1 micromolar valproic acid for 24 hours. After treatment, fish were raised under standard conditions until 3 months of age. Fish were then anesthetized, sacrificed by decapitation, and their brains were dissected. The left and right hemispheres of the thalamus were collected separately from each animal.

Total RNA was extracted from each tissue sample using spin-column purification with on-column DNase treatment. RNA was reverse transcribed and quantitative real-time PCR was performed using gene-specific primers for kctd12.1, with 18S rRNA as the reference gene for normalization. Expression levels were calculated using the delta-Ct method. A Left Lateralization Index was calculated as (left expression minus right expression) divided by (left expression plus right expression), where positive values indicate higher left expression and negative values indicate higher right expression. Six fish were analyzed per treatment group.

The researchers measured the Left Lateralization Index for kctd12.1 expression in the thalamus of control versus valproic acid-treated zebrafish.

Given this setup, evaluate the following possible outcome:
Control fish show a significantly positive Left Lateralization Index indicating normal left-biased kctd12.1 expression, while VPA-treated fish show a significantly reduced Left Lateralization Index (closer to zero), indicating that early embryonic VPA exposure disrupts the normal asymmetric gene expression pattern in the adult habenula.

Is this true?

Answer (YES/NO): YES